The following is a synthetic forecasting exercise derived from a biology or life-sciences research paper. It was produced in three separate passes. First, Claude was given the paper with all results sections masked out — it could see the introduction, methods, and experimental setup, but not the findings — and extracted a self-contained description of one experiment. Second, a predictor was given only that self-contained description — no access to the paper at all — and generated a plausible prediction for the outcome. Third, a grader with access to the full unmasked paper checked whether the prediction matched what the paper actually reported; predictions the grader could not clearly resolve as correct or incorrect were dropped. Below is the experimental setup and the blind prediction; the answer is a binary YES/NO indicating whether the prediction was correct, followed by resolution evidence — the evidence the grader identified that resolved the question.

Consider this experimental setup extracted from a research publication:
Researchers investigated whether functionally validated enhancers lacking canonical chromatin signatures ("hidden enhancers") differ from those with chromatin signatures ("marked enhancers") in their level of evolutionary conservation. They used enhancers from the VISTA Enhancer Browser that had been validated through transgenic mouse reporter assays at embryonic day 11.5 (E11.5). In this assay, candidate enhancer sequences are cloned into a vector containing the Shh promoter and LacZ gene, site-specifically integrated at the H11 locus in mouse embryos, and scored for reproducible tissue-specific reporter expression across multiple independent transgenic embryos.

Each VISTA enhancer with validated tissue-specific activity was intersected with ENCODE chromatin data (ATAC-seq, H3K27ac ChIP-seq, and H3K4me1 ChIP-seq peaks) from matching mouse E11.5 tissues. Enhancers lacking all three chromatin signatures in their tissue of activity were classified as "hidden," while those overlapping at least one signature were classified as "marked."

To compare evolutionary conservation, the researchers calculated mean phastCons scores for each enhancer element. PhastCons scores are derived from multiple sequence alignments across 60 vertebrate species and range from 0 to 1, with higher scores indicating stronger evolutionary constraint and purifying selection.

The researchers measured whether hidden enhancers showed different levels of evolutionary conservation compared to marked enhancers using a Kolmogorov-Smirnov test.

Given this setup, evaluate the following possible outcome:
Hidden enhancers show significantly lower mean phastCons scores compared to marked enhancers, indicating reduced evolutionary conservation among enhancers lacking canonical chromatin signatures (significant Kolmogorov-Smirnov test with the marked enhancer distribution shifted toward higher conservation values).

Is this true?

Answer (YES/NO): NO